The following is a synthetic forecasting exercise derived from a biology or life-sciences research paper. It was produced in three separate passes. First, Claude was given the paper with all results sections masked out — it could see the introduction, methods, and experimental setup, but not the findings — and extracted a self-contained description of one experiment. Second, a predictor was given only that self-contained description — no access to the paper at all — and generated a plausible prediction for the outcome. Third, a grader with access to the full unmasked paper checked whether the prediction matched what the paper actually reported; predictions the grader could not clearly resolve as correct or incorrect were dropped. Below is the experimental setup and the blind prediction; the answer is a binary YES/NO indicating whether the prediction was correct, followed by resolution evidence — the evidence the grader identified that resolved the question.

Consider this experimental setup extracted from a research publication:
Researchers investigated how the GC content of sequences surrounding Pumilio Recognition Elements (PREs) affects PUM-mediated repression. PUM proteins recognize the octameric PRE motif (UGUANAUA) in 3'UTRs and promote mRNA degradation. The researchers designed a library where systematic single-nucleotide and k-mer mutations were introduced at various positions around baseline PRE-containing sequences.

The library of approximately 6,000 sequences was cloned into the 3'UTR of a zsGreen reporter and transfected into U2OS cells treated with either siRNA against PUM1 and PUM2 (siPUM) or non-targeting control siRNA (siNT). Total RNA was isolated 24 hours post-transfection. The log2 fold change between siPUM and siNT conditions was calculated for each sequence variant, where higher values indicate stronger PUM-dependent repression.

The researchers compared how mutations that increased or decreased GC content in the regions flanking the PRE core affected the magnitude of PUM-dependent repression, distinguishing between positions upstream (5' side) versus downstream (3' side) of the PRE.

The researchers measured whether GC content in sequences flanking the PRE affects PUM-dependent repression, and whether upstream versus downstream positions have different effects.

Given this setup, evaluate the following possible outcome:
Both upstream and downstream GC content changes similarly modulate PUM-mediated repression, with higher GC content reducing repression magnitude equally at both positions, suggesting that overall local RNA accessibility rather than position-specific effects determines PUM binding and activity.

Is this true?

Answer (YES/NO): NO